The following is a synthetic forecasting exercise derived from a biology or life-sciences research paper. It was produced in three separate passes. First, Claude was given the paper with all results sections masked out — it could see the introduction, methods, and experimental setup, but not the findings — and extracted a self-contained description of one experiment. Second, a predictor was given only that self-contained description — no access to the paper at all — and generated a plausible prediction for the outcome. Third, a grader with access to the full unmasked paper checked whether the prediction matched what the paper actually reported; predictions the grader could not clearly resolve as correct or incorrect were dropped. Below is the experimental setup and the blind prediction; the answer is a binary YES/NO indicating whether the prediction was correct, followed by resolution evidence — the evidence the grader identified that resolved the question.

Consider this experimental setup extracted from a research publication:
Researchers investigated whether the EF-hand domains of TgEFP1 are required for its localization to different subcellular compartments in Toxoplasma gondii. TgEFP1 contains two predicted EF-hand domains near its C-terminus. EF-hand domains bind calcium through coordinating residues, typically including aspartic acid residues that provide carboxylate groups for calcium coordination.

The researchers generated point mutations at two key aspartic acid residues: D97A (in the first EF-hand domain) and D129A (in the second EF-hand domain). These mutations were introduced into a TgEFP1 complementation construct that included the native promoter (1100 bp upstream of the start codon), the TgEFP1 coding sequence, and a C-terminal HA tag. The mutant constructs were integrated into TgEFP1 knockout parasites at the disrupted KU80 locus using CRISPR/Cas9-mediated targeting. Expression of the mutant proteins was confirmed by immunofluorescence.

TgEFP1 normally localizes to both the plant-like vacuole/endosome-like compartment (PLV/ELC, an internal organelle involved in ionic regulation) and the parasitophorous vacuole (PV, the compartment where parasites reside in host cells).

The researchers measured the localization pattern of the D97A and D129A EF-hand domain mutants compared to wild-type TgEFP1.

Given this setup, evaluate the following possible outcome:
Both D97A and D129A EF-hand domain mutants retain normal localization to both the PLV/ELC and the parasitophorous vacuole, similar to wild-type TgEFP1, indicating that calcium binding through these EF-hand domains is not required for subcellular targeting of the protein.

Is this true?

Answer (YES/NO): NO